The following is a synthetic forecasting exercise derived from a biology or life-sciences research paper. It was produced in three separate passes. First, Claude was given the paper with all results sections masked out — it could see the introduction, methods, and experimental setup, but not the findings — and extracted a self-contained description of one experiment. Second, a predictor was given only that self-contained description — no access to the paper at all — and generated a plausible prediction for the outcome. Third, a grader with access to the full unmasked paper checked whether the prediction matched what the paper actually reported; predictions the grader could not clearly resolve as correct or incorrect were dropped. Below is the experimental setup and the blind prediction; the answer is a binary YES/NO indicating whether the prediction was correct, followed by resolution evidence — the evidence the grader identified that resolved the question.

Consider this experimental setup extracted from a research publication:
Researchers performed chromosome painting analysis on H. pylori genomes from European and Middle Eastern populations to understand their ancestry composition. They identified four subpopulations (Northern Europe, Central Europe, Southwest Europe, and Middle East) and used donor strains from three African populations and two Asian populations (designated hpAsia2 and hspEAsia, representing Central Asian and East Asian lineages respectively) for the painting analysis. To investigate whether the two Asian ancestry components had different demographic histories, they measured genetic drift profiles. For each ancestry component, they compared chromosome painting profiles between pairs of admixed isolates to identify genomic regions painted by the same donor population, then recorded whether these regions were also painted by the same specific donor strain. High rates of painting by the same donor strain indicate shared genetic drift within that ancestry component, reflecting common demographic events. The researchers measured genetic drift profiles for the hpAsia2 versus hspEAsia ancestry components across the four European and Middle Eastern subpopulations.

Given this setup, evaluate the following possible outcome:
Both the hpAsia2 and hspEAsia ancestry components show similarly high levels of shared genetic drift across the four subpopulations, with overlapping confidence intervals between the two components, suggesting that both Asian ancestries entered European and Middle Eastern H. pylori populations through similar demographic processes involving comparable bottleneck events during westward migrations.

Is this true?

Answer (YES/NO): NO